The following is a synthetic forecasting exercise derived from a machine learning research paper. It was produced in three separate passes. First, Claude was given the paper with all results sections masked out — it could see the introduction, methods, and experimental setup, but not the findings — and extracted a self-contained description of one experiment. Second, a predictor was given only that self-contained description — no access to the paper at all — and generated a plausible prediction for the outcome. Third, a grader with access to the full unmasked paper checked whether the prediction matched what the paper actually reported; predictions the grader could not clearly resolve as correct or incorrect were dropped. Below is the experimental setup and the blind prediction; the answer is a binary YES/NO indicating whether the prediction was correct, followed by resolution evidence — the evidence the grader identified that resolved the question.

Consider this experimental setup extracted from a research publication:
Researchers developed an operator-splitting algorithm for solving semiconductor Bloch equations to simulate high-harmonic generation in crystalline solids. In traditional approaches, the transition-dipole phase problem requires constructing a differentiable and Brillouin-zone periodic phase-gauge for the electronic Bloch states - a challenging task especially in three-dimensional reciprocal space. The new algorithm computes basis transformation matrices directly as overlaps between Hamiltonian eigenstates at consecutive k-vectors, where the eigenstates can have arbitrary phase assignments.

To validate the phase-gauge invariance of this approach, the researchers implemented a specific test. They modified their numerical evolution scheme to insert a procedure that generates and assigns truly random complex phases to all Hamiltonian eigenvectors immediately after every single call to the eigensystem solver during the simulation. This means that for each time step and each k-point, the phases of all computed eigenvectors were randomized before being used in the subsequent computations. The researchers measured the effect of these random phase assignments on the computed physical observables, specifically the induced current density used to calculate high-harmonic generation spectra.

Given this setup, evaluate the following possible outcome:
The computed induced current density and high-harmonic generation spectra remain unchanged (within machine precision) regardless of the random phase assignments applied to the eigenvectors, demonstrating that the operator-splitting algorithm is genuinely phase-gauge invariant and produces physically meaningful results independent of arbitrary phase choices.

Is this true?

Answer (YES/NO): YES